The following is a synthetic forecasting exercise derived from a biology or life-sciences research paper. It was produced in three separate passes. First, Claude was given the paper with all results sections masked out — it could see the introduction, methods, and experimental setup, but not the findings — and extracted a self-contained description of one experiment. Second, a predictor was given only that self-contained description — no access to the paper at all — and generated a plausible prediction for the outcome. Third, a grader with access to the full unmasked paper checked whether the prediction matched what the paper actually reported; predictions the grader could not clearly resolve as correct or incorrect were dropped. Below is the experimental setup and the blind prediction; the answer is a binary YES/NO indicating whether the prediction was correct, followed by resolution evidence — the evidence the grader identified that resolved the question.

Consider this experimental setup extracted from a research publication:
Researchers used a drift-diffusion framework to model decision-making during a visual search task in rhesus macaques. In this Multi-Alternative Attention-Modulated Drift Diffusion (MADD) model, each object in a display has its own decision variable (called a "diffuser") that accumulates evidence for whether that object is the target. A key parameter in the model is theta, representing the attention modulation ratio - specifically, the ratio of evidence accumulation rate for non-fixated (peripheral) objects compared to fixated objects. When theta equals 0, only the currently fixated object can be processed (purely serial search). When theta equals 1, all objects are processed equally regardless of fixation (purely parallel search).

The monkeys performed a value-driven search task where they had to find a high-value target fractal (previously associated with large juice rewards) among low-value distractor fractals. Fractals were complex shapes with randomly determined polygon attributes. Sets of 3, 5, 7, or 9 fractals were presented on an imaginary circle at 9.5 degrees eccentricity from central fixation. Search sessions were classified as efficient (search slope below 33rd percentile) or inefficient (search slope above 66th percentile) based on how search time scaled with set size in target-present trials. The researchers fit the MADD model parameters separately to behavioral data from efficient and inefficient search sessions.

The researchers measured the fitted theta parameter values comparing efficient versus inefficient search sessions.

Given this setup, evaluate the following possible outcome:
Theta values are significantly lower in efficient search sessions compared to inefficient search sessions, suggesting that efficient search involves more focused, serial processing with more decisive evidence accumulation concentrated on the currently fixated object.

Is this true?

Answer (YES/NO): NO